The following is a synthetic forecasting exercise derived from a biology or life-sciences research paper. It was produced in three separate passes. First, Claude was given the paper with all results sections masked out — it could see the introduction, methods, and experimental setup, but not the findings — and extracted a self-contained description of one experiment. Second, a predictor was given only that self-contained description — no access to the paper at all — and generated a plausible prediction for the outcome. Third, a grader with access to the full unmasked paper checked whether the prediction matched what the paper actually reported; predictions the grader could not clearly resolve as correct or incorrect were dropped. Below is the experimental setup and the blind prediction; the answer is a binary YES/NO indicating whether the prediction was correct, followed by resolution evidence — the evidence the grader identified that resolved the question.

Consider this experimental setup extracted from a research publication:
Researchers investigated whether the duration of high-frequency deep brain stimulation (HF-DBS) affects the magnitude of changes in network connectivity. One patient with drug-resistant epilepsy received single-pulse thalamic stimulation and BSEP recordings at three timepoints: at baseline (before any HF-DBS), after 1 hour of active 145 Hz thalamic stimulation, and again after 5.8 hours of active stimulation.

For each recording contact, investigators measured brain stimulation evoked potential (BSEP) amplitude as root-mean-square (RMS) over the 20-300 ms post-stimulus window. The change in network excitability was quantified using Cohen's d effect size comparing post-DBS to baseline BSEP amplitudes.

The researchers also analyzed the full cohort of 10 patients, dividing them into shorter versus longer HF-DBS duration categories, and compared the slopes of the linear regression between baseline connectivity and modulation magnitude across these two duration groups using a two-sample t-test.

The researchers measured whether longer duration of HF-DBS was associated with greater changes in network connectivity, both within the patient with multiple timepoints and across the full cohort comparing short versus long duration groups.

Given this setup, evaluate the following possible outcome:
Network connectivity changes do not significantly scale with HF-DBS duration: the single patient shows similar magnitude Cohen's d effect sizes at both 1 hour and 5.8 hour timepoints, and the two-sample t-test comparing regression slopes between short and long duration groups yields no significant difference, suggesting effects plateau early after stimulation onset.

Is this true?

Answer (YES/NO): NO